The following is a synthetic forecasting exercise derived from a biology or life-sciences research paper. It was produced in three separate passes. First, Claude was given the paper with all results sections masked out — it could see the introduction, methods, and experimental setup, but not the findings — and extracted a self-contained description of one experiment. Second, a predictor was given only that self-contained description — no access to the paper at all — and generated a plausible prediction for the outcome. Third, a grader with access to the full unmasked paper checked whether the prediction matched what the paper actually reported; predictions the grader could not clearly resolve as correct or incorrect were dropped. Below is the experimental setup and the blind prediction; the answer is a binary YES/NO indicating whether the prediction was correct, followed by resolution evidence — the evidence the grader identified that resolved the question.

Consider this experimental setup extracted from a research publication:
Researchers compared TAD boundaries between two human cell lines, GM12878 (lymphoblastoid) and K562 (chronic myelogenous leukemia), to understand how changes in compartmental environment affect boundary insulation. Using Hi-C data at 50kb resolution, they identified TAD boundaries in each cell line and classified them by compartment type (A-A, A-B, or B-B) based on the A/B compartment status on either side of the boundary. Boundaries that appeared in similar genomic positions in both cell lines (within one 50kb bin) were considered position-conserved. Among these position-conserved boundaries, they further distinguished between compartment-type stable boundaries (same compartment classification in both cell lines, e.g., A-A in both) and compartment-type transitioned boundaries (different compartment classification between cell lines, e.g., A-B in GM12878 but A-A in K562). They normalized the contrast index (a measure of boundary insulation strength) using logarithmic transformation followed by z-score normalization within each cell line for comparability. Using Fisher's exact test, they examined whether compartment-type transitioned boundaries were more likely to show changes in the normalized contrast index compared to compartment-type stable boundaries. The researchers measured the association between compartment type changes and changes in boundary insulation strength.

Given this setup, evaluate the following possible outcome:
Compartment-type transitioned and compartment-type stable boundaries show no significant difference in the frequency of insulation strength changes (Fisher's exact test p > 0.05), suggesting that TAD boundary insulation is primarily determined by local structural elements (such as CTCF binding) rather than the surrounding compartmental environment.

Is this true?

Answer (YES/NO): NO